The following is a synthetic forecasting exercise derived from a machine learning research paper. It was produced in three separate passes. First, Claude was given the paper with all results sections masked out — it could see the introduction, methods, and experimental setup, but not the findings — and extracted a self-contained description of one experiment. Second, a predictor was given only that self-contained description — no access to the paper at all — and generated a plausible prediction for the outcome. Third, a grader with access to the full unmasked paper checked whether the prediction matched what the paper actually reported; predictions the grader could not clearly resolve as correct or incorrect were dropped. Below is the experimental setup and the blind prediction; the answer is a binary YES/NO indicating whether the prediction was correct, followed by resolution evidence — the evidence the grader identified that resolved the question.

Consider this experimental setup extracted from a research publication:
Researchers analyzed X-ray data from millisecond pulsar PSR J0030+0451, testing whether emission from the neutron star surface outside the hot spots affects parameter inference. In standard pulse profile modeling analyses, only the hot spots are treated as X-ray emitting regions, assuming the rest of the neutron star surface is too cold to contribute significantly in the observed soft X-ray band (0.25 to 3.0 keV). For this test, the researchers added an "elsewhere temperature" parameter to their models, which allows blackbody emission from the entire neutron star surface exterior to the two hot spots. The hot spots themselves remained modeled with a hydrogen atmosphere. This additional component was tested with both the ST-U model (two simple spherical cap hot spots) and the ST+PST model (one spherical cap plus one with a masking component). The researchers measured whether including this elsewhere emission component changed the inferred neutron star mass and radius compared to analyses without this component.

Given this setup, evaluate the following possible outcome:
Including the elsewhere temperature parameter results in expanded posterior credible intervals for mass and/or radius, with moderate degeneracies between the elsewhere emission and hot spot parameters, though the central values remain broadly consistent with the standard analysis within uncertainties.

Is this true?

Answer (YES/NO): YES